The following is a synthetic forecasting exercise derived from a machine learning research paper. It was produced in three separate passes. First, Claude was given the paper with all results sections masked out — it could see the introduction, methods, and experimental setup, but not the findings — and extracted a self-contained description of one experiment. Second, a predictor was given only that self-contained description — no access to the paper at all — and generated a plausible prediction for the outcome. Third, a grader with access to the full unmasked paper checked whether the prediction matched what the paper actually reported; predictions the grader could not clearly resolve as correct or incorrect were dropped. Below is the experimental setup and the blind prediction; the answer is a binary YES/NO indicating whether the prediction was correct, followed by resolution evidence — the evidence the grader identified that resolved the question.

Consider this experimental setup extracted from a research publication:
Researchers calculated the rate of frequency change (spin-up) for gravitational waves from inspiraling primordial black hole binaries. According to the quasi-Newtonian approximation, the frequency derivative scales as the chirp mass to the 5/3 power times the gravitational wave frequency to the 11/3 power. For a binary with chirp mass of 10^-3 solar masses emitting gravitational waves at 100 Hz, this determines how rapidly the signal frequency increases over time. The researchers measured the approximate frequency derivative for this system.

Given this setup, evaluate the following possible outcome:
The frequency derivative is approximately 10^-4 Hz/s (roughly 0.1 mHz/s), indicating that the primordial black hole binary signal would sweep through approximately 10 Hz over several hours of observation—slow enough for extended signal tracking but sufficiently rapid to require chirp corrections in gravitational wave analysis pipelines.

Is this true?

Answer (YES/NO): YES